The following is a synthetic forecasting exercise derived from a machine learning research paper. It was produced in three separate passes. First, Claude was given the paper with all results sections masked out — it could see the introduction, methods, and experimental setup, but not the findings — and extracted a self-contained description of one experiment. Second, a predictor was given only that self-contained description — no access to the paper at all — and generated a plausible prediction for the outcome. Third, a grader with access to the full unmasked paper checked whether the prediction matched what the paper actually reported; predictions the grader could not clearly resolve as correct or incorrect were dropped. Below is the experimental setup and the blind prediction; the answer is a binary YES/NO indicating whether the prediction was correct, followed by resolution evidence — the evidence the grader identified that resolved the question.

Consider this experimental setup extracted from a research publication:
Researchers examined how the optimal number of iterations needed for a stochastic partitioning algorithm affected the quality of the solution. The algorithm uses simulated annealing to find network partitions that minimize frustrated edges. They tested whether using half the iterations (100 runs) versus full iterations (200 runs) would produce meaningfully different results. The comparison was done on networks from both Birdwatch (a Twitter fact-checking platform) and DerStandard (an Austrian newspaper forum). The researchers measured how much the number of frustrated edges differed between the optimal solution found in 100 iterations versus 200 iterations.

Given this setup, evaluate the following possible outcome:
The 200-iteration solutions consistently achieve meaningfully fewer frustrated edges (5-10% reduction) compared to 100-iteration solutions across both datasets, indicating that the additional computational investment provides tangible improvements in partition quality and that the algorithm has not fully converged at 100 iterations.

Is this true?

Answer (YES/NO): NO